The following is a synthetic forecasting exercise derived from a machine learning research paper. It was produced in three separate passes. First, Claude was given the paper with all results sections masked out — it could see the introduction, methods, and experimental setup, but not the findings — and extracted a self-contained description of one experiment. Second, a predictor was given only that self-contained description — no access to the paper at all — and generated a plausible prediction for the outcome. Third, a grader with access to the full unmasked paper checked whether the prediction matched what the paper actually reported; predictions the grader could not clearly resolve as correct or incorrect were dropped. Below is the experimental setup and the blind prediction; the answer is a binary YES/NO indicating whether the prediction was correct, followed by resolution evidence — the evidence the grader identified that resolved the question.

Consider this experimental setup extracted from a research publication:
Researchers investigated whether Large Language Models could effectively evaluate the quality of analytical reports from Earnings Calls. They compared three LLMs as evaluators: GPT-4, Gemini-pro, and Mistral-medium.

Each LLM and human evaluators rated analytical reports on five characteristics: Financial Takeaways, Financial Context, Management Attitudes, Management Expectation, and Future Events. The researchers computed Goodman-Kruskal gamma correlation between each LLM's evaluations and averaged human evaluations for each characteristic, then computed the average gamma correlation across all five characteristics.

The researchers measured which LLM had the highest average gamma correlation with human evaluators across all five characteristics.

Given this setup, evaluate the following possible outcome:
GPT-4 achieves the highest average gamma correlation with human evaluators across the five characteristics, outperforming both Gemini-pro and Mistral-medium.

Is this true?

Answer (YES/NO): YES